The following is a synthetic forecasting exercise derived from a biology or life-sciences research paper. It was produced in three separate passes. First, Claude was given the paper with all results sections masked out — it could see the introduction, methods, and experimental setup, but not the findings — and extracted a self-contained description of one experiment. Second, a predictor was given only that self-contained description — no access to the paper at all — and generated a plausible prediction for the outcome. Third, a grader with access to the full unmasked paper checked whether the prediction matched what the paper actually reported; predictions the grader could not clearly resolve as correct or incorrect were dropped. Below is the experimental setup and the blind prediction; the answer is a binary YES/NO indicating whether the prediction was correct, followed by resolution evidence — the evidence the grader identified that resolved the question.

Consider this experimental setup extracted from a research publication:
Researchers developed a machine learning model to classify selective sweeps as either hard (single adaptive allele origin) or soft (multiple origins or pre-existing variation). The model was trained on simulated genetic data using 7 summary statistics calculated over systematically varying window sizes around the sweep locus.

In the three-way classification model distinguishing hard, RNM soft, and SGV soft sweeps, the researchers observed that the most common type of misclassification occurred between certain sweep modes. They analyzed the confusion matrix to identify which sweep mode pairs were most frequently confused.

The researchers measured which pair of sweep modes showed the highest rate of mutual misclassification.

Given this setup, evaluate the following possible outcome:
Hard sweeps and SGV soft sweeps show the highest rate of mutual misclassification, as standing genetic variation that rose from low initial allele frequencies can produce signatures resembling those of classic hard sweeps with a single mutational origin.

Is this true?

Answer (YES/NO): YES